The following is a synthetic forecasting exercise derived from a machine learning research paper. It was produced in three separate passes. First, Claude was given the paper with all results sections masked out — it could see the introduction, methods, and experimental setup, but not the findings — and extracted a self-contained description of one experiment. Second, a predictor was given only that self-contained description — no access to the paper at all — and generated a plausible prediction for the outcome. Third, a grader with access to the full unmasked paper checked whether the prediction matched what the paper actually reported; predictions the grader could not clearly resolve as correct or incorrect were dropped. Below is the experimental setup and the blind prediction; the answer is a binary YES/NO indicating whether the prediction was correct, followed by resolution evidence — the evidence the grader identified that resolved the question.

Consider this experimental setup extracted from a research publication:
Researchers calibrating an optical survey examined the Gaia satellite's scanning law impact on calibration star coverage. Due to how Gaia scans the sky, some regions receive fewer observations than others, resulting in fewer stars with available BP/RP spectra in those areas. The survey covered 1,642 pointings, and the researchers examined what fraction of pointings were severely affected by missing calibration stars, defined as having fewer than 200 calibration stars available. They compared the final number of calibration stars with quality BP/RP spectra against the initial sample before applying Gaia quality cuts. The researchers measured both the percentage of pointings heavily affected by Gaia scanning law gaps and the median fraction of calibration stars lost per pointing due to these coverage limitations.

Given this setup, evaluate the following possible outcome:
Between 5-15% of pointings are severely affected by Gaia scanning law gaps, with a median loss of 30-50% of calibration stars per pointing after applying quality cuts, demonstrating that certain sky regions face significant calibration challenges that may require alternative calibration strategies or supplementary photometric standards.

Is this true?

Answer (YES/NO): NO